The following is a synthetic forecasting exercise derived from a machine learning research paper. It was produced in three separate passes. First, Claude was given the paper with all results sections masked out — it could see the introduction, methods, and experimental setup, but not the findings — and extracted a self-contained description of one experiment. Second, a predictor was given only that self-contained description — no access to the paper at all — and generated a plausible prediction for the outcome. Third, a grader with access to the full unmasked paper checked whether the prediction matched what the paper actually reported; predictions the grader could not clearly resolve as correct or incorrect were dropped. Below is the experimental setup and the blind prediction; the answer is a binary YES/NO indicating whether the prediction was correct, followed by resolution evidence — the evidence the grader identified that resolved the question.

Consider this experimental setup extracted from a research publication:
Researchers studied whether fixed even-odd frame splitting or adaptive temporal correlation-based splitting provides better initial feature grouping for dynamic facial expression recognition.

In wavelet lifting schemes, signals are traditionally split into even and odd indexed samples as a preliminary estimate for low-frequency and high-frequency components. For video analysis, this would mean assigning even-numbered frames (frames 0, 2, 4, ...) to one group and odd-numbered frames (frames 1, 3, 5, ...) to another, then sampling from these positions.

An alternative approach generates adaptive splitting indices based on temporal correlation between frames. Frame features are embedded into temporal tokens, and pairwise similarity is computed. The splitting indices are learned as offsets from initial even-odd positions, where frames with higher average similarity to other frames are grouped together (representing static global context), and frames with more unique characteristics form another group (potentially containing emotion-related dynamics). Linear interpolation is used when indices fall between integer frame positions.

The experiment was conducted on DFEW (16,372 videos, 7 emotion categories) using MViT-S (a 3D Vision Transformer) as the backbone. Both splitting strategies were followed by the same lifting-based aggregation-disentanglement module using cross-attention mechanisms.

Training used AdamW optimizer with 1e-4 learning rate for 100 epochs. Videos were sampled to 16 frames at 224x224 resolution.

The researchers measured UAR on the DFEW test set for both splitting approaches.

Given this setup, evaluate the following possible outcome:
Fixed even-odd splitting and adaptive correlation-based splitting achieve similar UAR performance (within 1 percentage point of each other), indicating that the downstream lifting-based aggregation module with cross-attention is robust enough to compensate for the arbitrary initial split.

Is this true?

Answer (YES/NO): NO